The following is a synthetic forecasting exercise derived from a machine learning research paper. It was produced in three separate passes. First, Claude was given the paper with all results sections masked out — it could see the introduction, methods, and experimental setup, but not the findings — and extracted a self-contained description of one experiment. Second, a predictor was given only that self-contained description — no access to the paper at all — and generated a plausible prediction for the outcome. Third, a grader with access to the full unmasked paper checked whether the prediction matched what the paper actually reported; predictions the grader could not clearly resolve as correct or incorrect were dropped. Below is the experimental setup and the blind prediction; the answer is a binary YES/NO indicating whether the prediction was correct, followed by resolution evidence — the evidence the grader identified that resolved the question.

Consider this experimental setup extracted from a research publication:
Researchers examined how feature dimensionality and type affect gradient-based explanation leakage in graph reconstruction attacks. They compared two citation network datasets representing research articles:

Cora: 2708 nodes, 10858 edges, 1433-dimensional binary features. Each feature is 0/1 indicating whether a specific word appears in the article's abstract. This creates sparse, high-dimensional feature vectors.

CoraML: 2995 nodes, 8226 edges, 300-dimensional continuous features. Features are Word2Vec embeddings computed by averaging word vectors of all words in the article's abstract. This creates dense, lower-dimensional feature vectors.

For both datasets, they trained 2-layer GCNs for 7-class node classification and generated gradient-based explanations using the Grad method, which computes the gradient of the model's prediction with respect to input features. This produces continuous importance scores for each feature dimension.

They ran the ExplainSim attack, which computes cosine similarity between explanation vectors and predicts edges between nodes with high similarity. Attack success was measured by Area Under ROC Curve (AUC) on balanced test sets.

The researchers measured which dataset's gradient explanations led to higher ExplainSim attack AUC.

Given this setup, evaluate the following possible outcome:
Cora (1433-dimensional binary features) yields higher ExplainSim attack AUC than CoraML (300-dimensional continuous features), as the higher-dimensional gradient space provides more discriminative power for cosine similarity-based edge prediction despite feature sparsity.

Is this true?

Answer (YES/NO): YES